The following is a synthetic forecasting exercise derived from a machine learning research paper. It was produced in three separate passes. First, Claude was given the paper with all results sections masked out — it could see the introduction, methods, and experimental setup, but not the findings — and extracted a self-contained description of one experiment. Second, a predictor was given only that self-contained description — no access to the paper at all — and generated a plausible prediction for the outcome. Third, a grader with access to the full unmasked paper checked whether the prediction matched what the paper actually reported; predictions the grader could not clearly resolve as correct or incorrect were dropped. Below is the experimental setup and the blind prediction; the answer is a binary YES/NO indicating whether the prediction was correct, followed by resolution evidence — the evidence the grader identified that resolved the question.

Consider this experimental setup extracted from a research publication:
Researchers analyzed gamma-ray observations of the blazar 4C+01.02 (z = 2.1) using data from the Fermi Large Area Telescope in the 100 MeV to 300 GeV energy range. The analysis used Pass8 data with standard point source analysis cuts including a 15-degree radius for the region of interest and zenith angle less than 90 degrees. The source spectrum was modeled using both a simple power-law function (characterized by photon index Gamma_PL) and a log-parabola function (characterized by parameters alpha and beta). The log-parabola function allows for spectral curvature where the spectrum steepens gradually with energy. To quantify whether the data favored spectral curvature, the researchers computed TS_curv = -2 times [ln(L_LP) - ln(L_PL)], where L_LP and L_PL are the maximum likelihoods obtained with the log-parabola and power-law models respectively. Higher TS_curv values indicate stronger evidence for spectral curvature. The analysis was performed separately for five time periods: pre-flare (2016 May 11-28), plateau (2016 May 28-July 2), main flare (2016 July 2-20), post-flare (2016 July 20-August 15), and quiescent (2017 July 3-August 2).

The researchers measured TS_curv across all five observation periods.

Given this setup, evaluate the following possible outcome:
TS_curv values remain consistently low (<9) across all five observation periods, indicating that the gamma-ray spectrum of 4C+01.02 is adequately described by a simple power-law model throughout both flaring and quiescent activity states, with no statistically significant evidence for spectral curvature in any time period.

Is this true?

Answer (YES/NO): NO